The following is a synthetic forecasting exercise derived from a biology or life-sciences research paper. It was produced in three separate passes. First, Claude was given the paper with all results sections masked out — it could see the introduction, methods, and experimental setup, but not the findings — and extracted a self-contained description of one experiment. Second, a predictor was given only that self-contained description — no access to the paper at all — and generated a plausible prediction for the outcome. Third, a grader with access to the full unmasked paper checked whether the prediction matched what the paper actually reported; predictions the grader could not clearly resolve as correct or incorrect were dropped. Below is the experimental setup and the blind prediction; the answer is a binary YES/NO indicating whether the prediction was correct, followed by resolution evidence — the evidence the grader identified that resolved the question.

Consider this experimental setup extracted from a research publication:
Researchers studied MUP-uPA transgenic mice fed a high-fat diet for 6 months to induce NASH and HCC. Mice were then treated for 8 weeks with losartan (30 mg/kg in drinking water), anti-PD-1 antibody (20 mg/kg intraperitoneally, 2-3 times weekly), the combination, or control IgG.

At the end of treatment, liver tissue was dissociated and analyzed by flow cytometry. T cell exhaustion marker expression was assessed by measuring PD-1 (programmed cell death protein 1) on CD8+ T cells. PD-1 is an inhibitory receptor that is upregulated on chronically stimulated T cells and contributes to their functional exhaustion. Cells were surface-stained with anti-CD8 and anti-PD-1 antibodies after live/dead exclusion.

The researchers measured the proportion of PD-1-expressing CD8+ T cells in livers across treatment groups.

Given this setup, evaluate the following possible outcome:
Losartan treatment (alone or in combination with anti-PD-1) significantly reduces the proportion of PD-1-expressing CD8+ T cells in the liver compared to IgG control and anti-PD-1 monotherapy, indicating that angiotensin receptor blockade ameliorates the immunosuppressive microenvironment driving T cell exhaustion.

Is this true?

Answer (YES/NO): NO